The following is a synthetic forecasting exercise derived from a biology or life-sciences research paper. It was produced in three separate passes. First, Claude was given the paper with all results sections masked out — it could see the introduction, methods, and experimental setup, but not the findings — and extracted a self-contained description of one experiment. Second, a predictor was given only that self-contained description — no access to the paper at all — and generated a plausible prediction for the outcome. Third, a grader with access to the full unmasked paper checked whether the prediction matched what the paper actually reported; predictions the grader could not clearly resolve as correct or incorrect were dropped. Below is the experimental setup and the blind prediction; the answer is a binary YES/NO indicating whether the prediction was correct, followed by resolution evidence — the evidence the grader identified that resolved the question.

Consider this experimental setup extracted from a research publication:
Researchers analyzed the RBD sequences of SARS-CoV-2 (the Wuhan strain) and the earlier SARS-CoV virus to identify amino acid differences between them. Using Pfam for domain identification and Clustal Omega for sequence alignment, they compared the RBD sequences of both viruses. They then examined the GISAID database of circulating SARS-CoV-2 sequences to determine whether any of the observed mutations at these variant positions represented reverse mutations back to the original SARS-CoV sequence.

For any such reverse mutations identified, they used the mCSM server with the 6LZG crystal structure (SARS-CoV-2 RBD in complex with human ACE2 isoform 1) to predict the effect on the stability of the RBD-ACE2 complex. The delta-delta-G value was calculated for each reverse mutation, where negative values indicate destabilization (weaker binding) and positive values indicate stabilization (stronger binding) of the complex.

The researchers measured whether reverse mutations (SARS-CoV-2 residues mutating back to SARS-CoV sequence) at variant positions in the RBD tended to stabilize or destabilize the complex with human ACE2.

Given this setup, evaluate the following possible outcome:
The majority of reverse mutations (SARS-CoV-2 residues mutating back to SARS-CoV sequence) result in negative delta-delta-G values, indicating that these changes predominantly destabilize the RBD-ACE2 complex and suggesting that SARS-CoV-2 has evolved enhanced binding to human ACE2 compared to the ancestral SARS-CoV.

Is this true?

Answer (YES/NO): YES